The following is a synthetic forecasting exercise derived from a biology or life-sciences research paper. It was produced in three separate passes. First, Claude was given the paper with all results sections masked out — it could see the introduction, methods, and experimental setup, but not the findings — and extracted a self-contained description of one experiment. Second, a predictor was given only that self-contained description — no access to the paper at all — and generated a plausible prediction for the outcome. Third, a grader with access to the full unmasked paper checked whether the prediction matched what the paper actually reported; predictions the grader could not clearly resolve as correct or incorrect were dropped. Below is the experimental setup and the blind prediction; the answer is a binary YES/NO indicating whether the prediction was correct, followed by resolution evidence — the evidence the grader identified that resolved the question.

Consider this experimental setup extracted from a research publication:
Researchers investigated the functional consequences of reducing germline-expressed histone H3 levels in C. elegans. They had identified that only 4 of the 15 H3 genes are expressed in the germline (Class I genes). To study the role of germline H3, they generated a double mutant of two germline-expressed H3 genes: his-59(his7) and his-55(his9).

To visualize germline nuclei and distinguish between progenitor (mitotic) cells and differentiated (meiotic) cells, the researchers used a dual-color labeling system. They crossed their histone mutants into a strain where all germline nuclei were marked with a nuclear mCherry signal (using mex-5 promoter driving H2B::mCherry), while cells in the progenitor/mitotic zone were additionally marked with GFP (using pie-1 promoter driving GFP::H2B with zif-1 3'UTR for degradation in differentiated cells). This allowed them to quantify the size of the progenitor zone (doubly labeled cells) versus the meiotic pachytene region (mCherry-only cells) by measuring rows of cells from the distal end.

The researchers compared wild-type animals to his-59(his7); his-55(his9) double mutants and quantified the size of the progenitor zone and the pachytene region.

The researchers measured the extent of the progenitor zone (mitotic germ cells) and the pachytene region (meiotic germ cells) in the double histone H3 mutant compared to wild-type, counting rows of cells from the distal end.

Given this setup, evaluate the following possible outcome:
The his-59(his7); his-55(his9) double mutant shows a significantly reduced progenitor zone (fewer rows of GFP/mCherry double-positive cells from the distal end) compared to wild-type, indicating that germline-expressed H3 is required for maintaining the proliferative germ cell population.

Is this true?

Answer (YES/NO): NO